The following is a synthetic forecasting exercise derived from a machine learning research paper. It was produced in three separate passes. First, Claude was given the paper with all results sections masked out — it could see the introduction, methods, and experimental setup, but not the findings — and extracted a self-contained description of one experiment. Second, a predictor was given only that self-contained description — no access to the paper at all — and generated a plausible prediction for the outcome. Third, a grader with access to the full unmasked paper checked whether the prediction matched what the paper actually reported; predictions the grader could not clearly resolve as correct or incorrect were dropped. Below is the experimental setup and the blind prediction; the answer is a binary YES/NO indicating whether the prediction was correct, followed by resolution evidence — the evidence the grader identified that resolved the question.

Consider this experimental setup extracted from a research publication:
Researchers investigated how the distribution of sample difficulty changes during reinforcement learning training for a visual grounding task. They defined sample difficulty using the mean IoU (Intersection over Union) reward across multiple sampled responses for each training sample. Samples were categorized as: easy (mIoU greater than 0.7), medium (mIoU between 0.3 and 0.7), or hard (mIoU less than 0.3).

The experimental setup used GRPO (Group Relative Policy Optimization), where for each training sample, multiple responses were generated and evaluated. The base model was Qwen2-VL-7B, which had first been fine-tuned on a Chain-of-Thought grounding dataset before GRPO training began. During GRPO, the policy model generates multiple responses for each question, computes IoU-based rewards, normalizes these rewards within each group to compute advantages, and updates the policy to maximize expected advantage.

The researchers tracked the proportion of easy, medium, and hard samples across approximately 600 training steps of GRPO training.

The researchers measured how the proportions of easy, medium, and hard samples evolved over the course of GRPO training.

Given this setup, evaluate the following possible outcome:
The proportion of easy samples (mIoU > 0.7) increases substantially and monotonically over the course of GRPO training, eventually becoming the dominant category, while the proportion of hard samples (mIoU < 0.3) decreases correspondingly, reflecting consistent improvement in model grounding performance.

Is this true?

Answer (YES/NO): YES